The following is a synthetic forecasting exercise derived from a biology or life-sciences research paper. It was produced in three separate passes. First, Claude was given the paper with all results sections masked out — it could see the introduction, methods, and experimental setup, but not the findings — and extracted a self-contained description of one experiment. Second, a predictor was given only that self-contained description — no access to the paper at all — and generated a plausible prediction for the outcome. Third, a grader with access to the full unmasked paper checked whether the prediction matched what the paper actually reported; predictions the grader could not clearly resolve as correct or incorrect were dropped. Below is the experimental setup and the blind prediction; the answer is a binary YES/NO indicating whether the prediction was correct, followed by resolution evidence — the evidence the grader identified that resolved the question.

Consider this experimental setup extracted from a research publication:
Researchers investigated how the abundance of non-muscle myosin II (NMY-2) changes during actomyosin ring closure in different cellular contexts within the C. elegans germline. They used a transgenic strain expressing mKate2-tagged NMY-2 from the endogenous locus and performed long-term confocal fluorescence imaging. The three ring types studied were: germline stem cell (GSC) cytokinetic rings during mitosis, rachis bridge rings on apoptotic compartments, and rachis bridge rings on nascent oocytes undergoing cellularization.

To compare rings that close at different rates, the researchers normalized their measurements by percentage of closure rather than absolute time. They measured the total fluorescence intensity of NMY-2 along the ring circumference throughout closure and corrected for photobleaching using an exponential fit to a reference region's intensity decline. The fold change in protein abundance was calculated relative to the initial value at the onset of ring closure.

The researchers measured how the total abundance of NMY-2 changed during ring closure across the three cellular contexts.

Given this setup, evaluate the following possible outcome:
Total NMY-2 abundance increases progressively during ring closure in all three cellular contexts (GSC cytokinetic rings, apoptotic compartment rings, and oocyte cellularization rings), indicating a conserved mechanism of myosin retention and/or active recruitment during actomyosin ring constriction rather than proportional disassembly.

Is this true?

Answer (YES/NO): NO